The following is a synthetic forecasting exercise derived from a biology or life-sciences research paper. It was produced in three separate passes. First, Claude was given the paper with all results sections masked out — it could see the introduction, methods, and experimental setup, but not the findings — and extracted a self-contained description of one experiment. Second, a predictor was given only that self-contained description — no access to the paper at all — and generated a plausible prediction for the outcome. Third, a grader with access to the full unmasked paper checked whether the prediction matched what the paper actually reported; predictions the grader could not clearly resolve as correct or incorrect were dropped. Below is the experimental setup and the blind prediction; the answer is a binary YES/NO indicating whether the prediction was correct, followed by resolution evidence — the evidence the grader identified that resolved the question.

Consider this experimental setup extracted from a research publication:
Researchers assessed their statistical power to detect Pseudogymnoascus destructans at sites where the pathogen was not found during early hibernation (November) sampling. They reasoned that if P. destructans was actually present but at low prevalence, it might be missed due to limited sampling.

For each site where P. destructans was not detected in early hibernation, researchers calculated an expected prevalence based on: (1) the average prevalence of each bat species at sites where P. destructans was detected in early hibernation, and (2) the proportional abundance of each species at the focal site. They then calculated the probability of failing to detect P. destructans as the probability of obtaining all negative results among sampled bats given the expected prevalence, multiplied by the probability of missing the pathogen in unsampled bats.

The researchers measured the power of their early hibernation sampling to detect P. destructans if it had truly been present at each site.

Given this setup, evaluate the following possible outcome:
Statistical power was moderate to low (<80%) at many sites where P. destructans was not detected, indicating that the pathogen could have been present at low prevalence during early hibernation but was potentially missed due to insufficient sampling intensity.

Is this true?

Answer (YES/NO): NO